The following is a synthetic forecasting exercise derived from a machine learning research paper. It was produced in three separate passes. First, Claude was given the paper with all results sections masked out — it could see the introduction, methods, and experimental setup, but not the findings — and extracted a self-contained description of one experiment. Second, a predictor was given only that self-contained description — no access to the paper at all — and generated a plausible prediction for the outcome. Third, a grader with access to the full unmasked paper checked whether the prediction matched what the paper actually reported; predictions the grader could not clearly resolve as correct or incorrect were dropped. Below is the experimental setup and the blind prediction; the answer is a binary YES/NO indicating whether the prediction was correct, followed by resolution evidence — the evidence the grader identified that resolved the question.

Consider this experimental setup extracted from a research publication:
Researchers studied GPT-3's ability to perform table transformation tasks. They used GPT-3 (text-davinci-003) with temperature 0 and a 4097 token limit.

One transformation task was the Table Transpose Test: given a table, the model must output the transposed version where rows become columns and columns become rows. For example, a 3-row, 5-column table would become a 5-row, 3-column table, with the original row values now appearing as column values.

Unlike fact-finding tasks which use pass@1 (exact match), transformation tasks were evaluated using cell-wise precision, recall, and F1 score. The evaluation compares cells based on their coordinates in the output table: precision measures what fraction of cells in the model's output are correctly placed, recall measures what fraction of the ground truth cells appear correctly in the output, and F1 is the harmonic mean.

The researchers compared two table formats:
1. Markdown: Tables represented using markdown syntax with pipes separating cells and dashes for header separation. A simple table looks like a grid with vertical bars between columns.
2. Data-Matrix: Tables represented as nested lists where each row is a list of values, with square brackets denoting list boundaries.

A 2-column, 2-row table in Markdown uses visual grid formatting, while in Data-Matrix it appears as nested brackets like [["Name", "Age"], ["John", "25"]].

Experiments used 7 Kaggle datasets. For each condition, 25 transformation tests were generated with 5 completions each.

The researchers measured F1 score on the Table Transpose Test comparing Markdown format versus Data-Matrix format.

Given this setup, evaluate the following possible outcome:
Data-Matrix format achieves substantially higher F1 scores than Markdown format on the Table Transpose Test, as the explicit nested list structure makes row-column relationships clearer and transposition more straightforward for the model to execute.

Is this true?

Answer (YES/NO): NO